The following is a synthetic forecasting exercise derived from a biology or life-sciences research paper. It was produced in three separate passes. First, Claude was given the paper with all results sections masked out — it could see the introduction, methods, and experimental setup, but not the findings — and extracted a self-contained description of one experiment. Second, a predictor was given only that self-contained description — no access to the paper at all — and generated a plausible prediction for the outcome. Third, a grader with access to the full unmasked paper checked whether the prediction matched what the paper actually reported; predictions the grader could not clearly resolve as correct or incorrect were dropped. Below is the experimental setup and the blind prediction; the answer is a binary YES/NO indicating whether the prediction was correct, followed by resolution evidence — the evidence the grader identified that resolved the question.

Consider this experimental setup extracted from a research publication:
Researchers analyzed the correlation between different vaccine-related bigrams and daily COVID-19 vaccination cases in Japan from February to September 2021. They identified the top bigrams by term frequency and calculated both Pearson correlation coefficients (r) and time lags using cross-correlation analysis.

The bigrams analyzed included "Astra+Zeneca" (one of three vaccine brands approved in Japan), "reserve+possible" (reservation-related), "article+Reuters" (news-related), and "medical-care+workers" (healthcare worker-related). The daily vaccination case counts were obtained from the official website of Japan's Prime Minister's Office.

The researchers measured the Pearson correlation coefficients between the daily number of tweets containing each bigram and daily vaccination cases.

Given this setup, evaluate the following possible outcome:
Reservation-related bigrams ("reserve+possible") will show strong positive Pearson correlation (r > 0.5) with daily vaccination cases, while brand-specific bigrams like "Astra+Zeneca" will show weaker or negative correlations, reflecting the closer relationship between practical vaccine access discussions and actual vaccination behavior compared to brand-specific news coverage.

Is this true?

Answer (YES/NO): YES